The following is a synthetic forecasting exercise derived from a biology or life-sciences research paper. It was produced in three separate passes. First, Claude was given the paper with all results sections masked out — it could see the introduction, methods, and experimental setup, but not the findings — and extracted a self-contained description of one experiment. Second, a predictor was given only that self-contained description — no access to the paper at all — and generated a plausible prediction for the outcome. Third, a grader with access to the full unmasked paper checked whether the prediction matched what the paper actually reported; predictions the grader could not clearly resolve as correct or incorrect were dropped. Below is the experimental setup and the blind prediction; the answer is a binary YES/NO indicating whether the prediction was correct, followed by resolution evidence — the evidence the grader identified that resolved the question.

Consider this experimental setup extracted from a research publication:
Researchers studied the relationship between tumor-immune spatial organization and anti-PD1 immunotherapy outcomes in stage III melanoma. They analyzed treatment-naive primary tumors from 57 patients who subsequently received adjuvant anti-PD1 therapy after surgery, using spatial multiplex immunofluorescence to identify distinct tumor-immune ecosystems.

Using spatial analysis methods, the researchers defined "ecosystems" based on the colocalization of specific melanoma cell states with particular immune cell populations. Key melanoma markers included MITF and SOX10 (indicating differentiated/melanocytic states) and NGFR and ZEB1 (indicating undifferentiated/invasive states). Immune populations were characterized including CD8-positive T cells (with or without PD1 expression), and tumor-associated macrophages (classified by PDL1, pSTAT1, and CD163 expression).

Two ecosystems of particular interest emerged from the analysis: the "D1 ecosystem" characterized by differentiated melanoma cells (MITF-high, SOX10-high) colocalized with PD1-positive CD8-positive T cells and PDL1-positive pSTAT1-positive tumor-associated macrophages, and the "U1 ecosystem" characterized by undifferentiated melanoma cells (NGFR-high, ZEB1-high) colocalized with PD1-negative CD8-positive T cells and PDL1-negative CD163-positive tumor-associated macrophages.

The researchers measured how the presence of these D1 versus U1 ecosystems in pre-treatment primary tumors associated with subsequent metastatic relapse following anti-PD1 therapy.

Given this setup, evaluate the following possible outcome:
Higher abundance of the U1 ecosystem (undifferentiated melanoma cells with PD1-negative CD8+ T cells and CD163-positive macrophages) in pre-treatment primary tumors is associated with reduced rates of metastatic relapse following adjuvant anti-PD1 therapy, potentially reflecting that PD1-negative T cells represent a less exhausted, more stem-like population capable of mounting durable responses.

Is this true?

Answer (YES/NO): NO